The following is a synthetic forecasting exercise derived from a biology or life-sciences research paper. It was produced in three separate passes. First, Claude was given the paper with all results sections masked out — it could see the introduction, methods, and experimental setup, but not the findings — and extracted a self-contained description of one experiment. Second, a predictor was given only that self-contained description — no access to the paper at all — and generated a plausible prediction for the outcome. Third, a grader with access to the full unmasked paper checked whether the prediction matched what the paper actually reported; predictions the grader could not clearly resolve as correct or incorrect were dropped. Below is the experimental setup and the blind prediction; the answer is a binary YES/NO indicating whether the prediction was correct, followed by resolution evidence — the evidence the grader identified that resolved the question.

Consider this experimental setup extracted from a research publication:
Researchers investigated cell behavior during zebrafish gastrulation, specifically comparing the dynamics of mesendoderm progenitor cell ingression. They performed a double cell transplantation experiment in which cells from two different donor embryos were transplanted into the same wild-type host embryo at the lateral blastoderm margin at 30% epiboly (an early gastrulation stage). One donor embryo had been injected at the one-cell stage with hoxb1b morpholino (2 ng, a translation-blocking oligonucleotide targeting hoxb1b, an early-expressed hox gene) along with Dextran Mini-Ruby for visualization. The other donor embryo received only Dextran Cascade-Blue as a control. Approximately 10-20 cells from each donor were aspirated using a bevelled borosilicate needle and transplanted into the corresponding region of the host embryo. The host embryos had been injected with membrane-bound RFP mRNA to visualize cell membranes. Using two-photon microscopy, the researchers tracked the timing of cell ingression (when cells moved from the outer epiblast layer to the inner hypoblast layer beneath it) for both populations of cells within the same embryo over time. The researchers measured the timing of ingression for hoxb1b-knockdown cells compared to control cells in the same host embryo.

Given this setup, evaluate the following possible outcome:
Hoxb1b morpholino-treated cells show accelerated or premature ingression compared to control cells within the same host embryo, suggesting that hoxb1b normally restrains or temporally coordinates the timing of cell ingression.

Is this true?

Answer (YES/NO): NO